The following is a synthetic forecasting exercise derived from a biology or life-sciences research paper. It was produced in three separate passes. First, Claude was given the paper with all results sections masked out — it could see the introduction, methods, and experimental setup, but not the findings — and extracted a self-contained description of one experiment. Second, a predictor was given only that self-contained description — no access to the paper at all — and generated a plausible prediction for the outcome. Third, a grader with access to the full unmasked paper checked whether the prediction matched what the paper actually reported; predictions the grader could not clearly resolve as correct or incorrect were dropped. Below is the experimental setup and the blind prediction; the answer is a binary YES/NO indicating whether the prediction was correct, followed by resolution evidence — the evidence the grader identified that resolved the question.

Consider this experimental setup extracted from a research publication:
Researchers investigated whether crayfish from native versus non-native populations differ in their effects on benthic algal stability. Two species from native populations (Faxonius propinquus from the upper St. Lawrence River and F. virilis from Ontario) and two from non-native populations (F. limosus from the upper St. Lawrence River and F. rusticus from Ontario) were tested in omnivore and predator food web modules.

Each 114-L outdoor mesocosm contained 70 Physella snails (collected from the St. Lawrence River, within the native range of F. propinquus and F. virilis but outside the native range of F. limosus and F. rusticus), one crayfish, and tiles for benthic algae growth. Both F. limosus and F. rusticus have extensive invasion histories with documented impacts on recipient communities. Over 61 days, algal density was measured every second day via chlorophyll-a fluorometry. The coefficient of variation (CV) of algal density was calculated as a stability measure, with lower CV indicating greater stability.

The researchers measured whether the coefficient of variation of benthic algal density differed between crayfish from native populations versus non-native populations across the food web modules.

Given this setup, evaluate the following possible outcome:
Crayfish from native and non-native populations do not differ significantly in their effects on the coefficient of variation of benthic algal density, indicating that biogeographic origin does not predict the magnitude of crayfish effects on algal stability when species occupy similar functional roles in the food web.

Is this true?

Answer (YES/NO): YES